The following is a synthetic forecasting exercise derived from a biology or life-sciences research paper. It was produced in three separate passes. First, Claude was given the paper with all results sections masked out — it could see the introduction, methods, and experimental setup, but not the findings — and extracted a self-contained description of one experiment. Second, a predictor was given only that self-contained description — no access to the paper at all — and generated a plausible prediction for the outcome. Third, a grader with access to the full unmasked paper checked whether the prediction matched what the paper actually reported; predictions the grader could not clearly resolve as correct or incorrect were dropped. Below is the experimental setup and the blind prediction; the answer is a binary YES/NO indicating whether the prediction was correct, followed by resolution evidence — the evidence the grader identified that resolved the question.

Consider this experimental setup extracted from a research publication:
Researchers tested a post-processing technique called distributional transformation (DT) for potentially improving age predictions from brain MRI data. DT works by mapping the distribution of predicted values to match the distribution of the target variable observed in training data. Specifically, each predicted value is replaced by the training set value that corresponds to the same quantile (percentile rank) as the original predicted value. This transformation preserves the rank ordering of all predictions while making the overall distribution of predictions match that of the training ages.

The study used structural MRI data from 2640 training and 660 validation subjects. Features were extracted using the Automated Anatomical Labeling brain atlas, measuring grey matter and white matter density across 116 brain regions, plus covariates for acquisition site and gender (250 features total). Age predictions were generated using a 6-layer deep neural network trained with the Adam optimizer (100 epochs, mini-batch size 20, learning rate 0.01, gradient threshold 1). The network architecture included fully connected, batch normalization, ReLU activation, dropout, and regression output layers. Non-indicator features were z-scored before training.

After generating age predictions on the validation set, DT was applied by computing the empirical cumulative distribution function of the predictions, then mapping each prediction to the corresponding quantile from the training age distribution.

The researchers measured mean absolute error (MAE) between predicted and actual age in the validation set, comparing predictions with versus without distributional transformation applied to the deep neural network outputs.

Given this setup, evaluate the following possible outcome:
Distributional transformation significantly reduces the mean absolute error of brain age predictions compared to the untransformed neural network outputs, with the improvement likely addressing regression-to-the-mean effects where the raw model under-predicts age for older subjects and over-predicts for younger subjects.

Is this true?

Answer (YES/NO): NO